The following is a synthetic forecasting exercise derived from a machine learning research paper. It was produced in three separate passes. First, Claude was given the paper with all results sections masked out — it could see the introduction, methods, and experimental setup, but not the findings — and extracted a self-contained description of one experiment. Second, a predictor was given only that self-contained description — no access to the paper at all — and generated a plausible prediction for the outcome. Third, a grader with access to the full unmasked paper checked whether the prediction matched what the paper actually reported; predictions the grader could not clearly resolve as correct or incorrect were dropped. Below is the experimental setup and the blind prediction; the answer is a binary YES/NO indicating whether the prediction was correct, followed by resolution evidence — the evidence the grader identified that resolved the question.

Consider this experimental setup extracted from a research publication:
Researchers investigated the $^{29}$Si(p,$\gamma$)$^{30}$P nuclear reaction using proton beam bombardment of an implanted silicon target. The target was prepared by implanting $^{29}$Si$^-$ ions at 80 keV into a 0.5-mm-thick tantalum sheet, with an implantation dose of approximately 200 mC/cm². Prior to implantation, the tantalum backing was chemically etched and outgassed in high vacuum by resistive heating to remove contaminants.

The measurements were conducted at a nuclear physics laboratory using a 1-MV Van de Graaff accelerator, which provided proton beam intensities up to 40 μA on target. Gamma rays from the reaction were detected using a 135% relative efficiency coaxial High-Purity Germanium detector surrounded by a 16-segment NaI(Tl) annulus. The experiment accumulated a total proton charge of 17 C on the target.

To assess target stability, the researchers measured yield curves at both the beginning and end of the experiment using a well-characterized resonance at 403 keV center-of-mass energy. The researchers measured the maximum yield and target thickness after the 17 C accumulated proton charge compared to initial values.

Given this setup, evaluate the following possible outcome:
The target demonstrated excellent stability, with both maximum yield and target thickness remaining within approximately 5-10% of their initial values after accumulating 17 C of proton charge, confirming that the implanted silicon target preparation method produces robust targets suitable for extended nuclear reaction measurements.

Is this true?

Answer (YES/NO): NO